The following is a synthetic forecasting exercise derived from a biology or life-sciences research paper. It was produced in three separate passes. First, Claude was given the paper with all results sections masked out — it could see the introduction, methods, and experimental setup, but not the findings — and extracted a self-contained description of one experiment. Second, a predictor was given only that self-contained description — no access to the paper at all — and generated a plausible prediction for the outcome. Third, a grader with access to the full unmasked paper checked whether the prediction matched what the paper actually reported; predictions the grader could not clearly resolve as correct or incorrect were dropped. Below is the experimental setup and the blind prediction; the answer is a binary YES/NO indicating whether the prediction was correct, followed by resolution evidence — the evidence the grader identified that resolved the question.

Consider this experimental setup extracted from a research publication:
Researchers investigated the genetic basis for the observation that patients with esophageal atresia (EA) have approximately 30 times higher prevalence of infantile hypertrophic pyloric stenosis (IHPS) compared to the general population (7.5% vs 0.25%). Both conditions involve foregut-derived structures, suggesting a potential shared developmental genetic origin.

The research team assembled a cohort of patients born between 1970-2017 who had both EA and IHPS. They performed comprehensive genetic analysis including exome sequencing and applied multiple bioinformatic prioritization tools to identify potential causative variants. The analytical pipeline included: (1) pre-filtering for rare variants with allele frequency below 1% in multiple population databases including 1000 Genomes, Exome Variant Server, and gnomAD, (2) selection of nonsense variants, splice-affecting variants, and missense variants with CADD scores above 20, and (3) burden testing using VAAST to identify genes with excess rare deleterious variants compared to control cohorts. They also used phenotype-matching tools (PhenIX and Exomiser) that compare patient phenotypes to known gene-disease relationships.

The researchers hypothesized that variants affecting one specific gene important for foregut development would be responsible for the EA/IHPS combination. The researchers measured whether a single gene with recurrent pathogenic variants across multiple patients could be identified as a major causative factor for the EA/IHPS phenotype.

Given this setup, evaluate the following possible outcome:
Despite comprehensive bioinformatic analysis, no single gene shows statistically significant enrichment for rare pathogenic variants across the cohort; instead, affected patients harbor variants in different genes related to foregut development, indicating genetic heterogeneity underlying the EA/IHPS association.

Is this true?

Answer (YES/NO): YES